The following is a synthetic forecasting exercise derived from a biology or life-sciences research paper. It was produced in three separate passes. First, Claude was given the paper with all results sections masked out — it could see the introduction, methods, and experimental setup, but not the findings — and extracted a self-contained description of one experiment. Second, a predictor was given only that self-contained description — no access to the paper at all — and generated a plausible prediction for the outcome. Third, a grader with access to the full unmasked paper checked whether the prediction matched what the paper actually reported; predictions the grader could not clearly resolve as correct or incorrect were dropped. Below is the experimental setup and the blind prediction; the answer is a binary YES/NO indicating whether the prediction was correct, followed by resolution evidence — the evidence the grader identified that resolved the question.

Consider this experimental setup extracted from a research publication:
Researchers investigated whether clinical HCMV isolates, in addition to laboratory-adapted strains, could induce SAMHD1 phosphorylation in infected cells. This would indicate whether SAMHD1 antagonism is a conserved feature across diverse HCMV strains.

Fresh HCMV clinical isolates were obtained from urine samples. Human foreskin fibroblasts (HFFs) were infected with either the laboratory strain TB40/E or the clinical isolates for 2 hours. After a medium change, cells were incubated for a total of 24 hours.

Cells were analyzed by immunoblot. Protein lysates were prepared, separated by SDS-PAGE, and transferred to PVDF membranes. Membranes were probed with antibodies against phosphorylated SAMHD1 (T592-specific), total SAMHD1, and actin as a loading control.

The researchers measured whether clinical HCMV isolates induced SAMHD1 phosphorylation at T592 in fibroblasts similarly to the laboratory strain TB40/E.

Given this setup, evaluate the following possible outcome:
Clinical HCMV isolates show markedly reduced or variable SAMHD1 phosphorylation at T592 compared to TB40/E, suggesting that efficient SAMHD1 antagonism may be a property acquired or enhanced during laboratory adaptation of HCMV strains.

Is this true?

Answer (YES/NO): NO